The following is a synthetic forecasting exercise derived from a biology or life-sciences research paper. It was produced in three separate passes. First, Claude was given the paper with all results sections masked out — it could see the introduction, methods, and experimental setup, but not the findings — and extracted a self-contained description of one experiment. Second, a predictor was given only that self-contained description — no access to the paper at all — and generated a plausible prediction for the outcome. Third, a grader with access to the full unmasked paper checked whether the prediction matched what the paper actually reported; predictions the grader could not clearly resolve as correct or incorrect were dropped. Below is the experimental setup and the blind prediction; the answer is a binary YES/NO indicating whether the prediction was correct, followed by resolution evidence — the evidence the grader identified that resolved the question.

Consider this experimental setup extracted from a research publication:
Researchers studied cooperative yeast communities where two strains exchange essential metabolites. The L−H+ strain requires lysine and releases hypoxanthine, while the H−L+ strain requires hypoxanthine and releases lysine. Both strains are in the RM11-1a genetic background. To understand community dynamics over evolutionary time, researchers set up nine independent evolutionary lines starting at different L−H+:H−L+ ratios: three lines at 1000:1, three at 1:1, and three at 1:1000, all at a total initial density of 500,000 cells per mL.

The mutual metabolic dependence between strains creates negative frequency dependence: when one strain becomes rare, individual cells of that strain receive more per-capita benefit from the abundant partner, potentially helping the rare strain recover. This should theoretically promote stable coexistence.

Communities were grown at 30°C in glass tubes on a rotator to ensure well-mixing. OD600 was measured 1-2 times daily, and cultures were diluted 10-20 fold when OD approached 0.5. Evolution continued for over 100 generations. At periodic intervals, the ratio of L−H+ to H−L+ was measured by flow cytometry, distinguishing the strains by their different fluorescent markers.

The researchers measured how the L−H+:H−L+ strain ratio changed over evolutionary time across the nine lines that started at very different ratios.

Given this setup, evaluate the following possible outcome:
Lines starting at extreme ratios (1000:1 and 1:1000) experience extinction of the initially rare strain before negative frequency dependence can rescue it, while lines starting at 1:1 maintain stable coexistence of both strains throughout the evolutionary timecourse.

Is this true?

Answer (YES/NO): NO